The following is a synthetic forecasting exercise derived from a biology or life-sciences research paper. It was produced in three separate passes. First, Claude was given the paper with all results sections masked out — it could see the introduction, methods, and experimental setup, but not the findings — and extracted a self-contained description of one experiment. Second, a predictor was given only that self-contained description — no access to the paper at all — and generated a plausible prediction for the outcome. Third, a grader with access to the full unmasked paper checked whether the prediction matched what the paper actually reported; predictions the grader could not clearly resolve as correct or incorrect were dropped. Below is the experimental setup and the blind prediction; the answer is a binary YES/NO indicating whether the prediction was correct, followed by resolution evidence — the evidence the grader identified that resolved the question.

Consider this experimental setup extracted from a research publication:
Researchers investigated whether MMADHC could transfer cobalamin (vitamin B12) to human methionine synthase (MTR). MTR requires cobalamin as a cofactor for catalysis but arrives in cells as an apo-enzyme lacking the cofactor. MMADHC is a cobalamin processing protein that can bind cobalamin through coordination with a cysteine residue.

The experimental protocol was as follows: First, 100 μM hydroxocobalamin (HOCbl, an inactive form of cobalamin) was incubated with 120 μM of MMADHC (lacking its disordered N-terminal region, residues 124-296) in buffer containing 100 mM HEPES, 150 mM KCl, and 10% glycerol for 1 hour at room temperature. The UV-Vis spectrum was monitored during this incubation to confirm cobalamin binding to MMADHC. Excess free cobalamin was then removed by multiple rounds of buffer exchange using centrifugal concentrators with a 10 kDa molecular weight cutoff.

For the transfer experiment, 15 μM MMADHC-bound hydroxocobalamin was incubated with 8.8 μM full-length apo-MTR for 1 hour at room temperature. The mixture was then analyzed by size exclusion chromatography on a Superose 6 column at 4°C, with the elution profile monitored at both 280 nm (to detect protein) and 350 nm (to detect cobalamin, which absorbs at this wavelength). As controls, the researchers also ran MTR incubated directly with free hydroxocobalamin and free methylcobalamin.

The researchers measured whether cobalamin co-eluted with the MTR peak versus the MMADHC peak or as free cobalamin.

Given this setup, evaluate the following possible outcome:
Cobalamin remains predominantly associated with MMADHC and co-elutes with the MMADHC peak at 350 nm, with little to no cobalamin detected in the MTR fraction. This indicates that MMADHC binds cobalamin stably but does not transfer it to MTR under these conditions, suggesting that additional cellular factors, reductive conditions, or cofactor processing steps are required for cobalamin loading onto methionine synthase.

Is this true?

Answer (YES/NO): NO